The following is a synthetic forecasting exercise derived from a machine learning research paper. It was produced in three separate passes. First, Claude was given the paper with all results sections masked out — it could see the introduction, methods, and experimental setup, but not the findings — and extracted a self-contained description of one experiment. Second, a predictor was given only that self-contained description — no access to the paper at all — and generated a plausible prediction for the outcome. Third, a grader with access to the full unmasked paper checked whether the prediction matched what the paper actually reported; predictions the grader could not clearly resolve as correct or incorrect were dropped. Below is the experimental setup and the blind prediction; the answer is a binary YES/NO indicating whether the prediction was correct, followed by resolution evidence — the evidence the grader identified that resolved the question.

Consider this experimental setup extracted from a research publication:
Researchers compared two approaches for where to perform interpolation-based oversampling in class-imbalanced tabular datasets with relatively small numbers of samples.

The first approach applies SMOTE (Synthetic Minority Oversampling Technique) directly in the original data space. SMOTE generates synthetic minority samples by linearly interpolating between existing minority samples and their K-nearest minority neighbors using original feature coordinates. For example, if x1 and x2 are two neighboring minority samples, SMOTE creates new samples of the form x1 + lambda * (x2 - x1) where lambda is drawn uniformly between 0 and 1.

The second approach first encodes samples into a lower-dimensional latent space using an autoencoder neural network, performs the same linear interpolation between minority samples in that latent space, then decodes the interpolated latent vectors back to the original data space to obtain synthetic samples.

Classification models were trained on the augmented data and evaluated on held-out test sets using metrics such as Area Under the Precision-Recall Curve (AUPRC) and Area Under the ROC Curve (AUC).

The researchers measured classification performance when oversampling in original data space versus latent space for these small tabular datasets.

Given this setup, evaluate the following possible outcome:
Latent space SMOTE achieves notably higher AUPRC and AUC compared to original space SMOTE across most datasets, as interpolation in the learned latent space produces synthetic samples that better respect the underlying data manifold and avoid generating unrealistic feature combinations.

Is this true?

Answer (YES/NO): NO